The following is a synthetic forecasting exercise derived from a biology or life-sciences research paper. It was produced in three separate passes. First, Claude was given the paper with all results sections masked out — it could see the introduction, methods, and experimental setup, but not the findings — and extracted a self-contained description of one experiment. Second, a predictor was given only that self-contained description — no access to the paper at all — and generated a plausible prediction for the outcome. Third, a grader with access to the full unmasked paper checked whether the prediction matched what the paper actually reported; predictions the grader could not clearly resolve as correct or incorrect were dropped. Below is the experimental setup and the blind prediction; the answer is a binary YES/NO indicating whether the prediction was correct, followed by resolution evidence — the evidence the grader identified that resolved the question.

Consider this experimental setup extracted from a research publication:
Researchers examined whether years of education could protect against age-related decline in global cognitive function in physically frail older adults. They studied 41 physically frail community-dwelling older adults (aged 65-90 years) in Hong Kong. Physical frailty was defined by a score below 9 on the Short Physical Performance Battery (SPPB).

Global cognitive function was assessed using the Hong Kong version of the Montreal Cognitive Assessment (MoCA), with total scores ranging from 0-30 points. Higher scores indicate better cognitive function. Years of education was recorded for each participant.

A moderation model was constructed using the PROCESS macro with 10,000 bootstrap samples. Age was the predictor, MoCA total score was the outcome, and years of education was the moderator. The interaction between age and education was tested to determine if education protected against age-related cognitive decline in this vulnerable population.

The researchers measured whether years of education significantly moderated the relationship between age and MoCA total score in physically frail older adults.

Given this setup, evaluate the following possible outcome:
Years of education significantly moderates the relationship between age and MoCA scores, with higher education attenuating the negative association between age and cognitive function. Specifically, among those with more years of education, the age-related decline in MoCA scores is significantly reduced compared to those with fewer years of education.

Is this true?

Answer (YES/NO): YES